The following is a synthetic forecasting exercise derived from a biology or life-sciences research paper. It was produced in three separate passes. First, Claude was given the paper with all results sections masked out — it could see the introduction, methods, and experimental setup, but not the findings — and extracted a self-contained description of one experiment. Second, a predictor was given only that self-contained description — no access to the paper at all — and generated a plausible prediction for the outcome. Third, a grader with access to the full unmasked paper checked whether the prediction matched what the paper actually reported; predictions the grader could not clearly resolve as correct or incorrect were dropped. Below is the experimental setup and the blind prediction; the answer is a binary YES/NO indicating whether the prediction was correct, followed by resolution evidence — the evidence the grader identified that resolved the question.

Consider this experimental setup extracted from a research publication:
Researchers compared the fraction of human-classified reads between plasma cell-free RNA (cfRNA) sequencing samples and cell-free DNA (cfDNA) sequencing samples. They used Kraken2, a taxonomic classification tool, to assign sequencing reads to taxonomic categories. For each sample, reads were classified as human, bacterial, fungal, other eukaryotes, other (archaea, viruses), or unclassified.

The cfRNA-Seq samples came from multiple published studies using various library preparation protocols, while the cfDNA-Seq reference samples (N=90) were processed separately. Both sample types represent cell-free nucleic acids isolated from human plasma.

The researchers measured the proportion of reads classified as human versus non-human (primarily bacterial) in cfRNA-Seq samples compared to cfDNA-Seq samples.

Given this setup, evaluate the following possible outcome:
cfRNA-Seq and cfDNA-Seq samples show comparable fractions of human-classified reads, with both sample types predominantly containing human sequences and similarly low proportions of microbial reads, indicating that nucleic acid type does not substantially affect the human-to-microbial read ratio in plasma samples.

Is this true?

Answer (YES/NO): NO